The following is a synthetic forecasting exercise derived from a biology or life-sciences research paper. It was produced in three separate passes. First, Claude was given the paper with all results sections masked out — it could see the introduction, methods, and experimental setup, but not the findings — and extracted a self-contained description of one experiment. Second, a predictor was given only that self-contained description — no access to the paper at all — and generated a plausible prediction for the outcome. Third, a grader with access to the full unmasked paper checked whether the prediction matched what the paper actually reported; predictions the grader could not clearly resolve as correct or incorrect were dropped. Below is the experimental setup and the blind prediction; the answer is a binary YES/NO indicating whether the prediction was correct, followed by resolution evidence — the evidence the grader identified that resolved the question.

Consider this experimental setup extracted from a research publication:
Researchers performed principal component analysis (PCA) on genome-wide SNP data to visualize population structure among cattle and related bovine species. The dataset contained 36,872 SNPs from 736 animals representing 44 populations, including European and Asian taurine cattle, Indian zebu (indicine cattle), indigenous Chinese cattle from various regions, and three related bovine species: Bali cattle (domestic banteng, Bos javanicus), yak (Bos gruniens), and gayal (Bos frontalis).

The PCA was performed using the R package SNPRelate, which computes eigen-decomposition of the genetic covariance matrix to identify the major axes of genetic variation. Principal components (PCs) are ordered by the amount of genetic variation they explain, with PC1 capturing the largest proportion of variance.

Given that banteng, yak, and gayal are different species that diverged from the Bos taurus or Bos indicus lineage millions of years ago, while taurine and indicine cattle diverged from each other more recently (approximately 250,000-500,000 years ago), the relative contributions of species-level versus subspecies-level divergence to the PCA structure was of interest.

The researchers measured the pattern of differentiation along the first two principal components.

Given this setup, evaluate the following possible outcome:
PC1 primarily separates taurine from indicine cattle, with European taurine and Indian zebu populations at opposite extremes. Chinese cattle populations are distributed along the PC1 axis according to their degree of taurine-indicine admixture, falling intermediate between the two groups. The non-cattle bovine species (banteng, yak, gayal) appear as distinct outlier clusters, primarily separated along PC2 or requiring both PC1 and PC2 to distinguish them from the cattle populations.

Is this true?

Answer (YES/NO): NO